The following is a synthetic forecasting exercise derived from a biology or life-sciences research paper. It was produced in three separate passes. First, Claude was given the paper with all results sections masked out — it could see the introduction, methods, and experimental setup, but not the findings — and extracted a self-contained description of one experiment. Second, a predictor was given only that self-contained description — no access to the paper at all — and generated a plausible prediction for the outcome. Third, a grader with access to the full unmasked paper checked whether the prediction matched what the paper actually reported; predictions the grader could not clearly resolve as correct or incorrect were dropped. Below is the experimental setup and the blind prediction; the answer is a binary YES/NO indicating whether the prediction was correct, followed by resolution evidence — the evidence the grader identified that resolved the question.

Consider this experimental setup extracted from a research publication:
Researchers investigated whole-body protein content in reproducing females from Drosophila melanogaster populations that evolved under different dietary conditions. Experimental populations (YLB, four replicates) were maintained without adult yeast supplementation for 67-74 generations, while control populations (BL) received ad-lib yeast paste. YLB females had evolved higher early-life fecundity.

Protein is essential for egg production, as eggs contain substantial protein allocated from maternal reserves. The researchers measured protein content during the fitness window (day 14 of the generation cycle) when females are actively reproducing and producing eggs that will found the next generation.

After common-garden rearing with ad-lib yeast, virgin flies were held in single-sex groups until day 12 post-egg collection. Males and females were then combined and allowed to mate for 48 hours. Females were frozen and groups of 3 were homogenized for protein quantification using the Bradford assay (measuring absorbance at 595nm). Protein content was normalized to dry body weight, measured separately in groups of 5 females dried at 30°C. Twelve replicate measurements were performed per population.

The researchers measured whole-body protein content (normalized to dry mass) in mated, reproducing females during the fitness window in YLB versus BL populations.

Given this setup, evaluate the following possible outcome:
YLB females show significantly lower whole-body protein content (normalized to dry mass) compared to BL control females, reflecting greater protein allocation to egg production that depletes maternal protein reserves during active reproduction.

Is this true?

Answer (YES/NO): NO